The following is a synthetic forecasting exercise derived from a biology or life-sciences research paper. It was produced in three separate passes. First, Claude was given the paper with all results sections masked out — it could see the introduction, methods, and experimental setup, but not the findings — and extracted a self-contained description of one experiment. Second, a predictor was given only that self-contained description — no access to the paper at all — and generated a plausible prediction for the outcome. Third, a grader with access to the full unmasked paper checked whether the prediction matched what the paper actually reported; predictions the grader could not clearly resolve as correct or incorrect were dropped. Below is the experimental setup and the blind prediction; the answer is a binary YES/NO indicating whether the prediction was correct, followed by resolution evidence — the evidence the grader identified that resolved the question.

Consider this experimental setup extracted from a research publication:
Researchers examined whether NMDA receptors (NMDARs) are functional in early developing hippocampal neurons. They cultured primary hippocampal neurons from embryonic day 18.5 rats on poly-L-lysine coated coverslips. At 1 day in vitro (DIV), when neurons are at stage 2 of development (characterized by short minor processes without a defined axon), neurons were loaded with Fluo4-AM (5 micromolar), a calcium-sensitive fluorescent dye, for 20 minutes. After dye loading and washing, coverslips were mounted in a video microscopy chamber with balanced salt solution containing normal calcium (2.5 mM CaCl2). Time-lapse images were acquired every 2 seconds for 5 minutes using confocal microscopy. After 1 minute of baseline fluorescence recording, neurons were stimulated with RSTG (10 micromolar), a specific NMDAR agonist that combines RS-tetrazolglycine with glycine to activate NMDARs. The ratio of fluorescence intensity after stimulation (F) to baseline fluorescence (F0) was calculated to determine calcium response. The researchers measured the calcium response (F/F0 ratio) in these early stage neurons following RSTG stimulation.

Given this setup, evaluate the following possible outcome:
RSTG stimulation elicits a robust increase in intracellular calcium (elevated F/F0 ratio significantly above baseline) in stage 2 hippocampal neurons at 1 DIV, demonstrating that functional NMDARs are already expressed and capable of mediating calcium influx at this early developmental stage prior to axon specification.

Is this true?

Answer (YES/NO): YES